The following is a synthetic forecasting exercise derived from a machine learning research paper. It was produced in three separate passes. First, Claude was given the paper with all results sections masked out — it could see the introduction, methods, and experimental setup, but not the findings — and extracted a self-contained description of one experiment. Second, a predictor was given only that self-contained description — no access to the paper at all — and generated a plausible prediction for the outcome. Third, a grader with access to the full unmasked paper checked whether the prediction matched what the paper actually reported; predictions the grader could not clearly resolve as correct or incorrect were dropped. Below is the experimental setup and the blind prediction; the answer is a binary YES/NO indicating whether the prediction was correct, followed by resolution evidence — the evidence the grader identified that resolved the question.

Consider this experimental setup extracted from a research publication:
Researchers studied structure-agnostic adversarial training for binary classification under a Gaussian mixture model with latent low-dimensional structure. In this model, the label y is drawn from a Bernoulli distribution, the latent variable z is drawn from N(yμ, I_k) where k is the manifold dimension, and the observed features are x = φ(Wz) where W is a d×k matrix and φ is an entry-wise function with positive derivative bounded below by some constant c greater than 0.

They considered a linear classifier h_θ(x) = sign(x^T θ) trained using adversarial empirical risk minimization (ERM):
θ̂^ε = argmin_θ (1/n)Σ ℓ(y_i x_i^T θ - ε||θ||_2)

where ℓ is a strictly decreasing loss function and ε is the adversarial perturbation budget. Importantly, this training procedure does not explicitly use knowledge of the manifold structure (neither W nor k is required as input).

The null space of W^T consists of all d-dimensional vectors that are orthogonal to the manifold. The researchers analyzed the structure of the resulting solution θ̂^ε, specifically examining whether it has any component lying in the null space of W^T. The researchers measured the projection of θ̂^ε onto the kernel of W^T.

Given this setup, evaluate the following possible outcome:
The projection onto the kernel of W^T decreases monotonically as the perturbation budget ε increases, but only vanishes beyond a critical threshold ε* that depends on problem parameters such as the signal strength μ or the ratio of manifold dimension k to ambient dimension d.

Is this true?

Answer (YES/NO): NO